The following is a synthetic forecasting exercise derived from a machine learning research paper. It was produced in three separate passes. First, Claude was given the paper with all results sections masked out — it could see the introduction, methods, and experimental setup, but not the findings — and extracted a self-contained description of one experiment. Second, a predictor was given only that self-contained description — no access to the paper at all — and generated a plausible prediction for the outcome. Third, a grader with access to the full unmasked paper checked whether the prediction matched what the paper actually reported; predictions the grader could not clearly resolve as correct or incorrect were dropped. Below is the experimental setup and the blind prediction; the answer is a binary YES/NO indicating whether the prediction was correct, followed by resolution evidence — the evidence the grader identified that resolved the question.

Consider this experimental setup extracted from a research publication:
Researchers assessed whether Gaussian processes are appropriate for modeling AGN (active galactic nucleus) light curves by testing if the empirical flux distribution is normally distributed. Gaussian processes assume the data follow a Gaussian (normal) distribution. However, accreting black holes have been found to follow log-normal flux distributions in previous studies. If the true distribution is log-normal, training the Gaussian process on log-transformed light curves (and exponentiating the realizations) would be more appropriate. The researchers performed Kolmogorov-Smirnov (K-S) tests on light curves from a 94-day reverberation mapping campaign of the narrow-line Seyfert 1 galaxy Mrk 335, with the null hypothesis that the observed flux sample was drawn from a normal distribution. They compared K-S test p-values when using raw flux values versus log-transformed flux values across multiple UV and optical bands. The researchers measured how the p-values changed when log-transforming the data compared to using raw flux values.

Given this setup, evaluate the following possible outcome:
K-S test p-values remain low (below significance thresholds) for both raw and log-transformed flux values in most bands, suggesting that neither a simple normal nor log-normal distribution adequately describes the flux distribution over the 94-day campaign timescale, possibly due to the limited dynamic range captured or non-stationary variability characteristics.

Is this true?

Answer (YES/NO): NO